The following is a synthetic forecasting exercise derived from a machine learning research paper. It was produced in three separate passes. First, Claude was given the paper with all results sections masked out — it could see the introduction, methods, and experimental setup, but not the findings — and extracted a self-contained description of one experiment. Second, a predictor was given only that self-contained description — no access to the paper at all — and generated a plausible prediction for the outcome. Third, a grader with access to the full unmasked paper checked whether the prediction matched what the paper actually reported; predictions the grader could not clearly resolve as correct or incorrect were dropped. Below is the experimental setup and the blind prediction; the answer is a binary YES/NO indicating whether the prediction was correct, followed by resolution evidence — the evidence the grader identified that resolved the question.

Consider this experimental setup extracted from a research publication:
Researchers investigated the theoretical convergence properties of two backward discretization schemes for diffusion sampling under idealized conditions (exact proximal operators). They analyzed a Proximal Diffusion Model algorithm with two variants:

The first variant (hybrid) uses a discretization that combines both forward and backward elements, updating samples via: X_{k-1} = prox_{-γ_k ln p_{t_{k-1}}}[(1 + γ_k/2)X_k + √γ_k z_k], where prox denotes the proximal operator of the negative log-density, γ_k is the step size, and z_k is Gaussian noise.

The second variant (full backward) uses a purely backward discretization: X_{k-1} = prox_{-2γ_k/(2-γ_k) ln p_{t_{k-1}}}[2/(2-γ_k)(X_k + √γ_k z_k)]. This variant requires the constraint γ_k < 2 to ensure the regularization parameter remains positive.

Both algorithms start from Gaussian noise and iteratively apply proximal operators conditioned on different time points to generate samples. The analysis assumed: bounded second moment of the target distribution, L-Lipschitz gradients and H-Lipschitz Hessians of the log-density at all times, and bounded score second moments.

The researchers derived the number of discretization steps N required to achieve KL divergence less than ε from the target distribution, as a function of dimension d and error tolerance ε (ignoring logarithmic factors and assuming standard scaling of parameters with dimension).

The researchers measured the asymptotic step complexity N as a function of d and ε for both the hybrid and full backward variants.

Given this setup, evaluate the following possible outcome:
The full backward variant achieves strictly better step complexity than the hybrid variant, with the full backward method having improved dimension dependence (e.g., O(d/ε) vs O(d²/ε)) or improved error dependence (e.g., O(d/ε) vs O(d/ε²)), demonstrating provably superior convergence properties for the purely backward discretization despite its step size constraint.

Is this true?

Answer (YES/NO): YES